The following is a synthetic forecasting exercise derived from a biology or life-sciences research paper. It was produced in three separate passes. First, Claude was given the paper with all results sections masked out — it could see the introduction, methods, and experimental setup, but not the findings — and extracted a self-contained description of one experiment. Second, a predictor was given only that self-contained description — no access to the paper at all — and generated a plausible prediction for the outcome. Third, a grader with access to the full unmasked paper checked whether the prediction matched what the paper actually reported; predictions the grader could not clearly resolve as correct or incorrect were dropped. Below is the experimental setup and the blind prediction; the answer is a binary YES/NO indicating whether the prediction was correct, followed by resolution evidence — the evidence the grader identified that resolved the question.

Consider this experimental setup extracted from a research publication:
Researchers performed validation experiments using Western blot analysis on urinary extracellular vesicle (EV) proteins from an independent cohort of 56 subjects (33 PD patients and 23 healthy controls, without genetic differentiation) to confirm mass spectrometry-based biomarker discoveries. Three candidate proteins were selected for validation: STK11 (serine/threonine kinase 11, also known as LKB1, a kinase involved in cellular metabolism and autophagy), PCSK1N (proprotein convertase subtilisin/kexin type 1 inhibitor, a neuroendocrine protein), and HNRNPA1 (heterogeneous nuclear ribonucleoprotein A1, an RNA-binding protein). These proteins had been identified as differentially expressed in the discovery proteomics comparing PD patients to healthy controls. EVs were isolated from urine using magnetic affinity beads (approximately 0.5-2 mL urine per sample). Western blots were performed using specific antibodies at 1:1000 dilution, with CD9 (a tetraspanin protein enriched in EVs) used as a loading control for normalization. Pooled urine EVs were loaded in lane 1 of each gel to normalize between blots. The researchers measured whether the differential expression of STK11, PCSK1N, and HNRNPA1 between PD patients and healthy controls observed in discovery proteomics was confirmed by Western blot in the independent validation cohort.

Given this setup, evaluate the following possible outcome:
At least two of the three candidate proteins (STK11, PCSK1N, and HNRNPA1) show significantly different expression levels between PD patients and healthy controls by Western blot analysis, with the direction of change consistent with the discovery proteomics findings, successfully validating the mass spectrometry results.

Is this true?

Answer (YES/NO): YES